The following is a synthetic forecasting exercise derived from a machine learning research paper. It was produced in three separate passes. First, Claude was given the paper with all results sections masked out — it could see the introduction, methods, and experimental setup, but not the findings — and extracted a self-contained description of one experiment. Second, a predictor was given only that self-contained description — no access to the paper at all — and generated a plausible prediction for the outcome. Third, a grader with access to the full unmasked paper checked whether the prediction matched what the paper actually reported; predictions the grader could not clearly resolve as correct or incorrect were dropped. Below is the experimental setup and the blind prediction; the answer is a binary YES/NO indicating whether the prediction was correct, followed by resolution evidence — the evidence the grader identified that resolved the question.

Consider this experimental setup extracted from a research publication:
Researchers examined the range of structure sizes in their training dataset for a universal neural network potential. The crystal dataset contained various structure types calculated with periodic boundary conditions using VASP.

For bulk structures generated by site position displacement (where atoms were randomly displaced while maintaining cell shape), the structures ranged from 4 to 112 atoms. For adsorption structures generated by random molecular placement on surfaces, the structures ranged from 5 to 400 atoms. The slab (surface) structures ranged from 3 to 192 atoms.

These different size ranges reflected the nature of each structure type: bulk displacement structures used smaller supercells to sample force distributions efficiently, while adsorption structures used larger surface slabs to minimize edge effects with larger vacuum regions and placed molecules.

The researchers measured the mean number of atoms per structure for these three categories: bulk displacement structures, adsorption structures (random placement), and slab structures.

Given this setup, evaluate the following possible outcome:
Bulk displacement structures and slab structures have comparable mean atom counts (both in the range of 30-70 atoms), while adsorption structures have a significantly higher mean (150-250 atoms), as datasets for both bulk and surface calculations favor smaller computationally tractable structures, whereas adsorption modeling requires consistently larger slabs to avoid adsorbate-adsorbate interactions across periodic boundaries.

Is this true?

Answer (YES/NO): NO